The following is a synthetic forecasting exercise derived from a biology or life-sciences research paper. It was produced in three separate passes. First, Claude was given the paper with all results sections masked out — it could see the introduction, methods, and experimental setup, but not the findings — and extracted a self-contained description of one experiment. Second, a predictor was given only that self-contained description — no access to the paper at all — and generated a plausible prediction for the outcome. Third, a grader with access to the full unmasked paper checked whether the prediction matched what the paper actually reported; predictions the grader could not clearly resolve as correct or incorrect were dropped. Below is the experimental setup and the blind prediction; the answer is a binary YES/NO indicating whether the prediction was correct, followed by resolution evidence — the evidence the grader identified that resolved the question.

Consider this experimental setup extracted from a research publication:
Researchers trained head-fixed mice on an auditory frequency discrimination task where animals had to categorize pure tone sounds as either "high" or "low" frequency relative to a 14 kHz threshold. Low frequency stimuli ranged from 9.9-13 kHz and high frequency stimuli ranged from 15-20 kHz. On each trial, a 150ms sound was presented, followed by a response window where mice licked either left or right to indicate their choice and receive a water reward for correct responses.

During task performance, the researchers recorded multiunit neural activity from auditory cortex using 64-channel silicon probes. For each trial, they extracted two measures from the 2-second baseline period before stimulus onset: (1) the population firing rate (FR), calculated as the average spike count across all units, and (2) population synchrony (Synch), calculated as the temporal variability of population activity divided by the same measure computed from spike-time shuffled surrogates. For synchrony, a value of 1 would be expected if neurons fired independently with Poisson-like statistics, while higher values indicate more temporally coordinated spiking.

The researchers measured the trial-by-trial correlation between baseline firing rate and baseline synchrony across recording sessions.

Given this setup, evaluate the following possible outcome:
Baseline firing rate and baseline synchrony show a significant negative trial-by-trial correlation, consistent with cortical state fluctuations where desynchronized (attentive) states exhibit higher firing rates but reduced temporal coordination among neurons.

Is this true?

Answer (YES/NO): NO